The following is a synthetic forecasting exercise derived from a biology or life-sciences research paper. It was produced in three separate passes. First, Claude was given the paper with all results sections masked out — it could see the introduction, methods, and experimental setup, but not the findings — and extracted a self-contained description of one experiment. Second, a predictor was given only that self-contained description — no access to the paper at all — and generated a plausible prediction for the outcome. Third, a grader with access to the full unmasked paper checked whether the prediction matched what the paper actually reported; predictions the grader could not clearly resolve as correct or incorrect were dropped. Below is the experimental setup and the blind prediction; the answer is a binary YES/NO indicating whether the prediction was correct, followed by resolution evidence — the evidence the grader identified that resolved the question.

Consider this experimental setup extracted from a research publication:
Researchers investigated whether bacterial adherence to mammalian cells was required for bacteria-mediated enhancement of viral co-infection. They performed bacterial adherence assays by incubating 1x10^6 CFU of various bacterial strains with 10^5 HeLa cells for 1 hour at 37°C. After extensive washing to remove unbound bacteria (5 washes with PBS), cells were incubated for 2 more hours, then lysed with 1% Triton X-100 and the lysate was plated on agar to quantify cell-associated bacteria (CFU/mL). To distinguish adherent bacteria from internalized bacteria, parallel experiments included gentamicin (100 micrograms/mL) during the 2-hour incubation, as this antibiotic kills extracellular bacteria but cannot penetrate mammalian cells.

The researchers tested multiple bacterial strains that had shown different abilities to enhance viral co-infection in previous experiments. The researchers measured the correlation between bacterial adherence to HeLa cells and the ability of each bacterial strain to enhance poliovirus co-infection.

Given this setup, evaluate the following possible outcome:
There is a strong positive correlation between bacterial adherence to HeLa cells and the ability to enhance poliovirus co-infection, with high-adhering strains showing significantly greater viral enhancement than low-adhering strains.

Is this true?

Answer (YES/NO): YES